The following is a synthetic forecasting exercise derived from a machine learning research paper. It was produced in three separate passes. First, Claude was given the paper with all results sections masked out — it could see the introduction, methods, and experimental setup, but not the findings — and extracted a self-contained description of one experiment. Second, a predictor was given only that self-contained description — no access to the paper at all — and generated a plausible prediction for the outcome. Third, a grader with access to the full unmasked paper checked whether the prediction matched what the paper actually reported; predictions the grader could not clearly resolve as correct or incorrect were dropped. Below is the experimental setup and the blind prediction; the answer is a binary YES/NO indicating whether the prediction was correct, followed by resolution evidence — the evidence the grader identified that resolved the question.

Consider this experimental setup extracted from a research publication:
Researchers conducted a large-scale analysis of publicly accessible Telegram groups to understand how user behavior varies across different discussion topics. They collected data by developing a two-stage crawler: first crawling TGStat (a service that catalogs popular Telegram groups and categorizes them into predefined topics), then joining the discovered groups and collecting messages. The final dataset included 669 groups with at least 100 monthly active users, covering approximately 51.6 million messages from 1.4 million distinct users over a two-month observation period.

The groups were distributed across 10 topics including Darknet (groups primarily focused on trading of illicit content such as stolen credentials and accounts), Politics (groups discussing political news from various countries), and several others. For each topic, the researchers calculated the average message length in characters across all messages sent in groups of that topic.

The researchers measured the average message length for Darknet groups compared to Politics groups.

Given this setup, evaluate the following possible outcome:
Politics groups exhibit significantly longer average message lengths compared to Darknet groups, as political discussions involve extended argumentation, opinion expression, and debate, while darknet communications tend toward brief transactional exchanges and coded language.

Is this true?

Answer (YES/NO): NO